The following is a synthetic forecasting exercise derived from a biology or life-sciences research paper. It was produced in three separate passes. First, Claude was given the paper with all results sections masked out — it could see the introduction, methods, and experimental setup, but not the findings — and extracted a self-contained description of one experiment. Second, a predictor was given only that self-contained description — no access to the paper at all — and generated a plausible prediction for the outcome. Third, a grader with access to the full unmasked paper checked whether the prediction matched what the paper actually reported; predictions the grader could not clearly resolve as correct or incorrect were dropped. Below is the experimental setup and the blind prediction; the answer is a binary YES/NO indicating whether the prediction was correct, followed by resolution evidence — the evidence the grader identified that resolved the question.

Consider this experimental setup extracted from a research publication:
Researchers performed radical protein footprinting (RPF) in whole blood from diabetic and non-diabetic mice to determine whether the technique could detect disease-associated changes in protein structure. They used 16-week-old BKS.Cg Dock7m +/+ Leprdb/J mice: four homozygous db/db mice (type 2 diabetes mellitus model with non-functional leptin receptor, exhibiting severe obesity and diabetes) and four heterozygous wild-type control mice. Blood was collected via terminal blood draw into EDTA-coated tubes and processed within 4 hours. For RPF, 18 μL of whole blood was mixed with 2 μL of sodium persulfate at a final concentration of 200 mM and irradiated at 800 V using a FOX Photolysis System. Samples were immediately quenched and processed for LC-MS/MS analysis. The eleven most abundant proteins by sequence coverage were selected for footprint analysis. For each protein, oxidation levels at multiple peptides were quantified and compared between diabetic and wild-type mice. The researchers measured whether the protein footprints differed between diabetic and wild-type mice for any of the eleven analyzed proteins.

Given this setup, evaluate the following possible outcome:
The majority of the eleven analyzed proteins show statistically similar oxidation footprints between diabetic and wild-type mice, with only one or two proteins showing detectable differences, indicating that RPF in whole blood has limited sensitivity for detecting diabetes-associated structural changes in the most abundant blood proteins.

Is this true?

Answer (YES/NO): NO